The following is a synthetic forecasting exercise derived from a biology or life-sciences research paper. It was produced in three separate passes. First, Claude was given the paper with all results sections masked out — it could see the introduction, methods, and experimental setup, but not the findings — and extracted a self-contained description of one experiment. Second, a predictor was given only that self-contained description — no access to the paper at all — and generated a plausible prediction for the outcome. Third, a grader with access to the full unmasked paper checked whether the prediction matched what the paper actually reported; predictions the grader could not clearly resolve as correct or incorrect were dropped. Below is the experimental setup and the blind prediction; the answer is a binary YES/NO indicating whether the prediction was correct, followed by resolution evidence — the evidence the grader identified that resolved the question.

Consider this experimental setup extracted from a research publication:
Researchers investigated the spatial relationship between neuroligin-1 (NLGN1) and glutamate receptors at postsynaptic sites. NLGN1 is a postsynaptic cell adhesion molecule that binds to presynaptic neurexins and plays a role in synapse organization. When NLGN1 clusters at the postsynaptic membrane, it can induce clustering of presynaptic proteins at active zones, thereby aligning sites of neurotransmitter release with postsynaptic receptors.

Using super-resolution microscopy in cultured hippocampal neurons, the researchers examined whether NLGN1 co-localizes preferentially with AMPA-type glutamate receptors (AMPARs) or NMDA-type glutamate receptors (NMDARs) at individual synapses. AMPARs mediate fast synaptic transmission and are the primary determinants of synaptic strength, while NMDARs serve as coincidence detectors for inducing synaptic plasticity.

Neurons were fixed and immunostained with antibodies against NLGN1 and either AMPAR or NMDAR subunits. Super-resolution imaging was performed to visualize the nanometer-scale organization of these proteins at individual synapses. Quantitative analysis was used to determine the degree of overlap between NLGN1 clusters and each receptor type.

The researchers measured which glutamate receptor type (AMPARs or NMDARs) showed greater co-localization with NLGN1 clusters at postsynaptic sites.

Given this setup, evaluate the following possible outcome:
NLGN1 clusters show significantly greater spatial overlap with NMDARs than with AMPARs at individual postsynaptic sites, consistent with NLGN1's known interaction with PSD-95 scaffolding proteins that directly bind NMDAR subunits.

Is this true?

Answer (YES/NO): NO